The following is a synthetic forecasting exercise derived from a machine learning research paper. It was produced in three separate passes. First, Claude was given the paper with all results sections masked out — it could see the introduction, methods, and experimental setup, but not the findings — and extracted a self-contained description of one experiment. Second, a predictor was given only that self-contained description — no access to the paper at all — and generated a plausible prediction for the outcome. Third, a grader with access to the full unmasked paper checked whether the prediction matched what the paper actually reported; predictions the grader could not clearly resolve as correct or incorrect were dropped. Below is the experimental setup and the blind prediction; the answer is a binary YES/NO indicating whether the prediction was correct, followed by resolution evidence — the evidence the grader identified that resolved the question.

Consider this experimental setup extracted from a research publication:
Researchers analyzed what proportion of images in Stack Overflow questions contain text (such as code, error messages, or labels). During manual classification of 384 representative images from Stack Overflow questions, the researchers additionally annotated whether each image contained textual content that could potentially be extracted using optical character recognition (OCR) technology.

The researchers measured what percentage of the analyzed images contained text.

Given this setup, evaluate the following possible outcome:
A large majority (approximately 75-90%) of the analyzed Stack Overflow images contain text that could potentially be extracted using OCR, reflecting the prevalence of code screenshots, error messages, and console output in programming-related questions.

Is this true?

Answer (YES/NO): NO